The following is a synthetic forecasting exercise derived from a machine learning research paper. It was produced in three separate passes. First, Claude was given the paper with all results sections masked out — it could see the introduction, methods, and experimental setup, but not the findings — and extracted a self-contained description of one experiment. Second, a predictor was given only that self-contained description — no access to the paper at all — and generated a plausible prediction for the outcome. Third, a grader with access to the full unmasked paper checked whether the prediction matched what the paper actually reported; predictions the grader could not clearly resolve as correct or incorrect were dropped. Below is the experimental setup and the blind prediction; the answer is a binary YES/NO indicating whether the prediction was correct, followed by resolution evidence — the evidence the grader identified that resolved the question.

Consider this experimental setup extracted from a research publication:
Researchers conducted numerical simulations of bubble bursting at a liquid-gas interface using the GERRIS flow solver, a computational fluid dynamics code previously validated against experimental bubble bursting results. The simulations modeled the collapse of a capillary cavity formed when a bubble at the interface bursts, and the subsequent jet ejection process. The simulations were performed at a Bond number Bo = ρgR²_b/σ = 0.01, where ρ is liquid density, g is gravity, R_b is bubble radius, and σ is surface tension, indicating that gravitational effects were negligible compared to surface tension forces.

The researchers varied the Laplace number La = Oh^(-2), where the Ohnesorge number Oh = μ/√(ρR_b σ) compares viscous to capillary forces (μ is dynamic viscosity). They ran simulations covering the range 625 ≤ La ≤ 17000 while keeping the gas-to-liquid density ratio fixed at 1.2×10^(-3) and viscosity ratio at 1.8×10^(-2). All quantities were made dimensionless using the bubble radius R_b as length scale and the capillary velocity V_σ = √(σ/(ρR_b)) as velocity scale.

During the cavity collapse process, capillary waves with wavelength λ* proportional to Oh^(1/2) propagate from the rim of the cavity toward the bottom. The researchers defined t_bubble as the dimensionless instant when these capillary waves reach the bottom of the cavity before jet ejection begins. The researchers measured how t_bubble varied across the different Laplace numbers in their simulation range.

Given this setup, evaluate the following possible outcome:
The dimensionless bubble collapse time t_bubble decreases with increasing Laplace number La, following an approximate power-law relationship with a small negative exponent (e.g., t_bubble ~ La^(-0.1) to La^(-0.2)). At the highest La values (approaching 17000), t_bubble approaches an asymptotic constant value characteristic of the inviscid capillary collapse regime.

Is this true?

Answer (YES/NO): NO